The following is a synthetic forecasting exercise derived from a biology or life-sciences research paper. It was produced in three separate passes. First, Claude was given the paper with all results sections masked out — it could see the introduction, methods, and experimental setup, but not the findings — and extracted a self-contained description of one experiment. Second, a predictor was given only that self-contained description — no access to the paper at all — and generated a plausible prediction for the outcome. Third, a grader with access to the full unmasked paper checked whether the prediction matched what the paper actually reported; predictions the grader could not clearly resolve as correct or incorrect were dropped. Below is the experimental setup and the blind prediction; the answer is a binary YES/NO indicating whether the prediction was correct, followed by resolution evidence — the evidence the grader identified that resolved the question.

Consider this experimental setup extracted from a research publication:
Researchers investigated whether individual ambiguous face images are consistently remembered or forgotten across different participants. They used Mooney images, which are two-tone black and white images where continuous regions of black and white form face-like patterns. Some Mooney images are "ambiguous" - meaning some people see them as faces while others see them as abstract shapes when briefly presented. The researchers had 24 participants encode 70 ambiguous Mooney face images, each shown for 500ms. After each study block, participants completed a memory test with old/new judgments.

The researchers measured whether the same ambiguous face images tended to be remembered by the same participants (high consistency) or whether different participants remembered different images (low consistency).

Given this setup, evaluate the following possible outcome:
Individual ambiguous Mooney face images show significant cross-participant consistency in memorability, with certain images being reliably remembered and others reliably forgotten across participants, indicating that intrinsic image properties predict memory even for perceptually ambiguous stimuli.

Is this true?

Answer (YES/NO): NO